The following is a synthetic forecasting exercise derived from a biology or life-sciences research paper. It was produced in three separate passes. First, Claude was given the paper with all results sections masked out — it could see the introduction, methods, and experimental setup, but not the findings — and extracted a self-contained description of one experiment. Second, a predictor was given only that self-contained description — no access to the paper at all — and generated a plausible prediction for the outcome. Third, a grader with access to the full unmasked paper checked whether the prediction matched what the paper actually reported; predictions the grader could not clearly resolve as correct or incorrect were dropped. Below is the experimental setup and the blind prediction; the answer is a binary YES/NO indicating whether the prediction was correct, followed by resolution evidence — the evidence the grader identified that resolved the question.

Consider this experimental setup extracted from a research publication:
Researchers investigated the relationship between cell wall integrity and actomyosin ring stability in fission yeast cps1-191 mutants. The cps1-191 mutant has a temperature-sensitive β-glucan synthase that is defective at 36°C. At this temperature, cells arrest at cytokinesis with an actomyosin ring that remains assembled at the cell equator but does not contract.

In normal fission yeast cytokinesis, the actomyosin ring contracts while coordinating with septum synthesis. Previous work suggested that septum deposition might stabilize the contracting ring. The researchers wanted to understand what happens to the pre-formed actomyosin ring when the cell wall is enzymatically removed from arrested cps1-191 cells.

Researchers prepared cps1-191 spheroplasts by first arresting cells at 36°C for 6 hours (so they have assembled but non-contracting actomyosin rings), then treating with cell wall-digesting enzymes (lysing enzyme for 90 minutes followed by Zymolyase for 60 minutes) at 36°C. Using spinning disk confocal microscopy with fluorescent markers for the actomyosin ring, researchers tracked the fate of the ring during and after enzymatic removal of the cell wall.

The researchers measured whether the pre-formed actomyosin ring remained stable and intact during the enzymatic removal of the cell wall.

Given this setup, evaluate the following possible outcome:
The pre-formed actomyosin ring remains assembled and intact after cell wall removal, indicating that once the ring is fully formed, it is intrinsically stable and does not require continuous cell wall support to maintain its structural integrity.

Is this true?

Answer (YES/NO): YES